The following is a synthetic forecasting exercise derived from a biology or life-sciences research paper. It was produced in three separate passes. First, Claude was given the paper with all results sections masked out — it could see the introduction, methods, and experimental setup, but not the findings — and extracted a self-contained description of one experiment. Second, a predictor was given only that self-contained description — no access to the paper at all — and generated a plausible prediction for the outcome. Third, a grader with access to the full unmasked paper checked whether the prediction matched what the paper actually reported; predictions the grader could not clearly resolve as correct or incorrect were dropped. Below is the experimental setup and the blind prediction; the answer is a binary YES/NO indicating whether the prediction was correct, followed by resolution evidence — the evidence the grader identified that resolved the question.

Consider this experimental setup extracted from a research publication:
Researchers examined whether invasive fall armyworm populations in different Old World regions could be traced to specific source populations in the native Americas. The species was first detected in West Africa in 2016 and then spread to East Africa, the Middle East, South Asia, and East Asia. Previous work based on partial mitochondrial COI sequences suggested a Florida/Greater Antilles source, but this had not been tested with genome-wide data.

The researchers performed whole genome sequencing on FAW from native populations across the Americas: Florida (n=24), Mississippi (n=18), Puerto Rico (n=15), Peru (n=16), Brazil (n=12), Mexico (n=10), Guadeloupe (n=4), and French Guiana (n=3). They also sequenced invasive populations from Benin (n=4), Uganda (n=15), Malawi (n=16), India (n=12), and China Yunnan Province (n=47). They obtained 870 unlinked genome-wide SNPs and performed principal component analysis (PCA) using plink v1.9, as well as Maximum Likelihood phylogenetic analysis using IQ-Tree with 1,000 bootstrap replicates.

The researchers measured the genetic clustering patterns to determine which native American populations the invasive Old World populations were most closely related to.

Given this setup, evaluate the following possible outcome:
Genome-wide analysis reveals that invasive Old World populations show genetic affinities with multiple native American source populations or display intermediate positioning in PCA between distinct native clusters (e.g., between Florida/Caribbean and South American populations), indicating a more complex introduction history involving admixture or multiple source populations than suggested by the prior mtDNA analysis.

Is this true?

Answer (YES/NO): YES